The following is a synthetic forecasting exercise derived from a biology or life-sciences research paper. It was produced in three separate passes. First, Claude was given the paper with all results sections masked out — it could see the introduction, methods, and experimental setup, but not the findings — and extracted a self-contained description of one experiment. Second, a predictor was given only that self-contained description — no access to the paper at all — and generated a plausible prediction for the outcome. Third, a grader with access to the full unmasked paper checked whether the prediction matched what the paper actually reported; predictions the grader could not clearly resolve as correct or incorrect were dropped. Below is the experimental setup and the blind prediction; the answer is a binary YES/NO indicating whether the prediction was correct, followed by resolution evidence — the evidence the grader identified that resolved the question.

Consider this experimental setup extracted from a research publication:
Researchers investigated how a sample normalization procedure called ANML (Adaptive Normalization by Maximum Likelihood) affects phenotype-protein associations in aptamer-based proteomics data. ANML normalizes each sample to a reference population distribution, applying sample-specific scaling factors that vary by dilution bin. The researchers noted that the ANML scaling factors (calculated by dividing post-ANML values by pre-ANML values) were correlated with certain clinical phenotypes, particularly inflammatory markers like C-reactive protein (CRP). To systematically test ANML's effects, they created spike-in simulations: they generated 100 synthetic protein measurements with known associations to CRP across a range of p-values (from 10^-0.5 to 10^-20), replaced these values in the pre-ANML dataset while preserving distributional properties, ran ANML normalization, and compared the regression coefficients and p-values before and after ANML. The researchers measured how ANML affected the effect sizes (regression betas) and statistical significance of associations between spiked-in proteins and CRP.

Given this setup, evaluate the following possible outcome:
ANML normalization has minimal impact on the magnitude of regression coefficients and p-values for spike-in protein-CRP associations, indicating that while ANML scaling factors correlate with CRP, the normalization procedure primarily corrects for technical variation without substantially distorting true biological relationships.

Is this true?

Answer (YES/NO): NO